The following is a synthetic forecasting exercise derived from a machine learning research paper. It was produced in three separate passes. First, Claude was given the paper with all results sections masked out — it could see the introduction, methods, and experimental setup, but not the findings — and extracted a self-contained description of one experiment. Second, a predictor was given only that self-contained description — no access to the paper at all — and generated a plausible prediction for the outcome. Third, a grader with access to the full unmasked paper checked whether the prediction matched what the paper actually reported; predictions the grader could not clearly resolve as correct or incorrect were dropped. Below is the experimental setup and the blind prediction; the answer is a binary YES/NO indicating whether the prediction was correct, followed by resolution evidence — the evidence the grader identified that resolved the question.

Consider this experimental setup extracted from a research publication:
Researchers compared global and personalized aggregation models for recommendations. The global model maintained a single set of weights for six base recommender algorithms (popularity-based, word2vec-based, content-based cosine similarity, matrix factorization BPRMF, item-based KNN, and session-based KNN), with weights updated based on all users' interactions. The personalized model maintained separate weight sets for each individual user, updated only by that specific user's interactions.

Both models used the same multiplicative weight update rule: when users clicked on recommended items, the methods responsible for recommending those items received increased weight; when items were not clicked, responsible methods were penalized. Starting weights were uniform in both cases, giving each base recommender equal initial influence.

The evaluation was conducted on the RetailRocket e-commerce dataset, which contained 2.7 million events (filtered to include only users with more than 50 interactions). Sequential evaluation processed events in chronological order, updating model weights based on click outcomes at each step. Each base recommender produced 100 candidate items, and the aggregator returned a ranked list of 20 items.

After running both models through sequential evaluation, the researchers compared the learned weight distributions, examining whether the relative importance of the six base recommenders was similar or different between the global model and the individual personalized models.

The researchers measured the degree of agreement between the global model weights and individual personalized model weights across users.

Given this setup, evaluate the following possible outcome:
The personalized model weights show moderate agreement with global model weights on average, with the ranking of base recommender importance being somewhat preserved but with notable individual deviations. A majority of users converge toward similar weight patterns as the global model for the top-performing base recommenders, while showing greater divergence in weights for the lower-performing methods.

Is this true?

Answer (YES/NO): NO